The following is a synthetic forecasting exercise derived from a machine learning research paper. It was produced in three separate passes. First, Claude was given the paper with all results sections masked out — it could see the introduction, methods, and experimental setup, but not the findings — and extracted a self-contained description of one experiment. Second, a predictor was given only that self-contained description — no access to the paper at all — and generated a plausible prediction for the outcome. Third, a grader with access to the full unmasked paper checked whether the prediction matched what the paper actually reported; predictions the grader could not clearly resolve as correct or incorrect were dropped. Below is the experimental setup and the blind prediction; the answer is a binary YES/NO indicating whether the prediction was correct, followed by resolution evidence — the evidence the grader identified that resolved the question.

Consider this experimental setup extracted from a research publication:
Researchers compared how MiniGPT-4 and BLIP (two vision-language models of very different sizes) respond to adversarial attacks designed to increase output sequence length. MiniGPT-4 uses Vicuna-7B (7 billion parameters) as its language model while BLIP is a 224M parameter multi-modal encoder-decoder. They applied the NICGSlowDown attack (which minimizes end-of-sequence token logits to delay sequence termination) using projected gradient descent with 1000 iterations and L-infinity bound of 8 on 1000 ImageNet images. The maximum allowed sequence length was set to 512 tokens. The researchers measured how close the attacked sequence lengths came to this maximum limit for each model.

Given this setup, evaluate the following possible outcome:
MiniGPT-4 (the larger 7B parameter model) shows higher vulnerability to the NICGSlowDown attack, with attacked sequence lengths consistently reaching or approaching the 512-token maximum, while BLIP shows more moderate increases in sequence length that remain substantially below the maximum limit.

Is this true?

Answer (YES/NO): NO